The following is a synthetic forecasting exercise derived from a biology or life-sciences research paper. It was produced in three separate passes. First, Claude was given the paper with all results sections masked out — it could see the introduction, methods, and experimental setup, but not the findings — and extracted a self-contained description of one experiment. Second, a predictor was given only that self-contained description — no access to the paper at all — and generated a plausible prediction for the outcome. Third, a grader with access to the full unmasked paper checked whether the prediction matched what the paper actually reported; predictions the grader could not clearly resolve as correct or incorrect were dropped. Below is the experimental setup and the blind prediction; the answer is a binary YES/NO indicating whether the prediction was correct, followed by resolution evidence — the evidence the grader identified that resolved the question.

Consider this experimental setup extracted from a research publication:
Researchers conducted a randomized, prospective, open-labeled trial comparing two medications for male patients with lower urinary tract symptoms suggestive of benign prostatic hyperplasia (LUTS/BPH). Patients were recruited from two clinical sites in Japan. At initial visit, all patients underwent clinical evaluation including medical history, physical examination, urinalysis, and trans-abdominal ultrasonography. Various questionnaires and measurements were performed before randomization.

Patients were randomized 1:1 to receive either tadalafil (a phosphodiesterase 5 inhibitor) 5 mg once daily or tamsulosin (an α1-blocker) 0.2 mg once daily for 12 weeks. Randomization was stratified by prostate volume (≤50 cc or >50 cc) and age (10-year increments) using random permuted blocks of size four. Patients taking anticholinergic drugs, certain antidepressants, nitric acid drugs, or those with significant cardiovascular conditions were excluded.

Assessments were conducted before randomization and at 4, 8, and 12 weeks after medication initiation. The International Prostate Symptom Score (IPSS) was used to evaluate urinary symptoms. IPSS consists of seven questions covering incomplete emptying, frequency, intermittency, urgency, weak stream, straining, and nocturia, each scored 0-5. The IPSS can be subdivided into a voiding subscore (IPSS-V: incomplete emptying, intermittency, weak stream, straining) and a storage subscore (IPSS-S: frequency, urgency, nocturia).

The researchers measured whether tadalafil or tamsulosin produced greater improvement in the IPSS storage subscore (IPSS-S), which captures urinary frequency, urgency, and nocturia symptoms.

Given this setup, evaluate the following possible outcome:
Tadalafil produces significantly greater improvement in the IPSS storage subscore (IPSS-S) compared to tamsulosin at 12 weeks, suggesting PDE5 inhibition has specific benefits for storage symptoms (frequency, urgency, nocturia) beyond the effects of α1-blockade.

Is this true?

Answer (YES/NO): NO